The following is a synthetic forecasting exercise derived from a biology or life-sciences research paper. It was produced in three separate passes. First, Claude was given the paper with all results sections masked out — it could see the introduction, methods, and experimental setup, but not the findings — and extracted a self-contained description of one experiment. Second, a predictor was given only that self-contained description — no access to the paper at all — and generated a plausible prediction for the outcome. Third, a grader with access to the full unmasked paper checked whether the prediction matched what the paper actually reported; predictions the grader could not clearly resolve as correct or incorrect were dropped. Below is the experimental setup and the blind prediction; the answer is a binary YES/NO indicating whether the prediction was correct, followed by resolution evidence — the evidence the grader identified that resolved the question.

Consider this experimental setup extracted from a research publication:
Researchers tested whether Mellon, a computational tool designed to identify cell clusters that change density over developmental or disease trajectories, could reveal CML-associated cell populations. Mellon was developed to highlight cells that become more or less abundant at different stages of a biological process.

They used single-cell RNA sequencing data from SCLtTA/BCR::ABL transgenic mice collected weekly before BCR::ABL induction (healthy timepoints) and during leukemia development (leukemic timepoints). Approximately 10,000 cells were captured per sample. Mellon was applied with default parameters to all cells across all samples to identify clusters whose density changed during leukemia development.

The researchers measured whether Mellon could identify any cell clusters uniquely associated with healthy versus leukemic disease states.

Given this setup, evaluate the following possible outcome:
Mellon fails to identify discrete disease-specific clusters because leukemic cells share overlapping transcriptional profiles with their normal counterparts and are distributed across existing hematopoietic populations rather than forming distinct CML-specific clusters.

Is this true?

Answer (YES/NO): YES